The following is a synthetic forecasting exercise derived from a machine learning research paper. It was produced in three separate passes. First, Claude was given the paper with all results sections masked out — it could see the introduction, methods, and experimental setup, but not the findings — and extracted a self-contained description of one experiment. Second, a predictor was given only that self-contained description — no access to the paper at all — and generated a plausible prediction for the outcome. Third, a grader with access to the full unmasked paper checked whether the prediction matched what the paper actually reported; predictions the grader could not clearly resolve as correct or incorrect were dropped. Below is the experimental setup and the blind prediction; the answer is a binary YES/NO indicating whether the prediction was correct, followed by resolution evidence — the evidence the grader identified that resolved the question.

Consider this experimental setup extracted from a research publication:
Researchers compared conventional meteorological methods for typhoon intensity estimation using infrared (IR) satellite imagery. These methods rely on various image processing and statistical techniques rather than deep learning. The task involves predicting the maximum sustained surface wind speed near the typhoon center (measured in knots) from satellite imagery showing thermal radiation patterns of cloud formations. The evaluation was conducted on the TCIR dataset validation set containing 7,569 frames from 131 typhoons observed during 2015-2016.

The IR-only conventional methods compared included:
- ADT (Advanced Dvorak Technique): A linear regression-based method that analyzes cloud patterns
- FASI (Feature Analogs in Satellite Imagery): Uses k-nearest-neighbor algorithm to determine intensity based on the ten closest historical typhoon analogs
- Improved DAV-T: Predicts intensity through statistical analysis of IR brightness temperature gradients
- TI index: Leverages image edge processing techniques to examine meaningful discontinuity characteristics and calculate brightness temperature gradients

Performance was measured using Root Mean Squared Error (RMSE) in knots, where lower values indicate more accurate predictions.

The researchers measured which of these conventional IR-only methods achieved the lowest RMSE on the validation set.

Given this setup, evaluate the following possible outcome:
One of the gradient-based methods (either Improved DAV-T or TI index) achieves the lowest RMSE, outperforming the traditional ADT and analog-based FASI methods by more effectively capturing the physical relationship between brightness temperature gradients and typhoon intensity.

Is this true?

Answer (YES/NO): YES